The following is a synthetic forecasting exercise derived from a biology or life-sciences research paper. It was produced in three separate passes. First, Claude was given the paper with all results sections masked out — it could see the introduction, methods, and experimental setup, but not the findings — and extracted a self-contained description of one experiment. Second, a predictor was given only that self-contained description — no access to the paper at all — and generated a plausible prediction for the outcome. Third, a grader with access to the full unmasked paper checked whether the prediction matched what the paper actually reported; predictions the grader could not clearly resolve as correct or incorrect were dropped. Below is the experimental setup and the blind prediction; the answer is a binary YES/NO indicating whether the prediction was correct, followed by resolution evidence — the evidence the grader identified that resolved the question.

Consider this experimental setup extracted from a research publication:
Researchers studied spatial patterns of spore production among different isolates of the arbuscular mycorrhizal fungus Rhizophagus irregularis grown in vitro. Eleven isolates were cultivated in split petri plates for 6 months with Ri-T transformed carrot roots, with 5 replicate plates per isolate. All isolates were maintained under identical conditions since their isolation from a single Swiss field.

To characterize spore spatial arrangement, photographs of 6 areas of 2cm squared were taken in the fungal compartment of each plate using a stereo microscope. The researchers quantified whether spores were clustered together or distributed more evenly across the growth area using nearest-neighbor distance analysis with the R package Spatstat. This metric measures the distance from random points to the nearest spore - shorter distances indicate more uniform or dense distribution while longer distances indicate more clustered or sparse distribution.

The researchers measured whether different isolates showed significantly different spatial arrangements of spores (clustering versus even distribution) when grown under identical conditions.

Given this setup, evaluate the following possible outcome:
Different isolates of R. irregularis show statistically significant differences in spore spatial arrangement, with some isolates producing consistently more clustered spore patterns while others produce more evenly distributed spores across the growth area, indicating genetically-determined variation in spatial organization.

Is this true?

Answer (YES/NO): YES